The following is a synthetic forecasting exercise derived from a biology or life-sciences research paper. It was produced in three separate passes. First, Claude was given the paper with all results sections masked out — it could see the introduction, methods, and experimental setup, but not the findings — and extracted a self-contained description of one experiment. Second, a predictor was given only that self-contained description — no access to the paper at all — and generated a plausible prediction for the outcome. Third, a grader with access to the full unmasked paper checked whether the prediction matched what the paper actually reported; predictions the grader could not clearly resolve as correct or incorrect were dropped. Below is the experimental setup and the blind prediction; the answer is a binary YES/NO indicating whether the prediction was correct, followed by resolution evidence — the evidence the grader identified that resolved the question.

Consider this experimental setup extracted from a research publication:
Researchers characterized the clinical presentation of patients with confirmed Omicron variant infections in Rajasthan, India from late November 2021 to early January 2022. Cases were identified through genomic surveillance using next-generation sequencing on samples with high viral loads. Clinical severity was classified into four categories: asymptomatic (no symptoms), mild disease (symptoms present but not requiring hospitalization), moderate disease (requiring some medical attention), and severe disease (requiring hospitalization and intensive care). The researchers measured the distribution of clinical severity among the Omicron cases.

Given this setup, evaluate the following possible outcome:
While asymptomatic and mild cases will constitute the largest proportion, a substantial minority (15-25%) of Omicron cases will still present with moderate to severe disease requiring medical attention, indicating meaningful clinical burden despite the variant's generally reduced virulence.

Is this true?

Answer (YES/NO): NO